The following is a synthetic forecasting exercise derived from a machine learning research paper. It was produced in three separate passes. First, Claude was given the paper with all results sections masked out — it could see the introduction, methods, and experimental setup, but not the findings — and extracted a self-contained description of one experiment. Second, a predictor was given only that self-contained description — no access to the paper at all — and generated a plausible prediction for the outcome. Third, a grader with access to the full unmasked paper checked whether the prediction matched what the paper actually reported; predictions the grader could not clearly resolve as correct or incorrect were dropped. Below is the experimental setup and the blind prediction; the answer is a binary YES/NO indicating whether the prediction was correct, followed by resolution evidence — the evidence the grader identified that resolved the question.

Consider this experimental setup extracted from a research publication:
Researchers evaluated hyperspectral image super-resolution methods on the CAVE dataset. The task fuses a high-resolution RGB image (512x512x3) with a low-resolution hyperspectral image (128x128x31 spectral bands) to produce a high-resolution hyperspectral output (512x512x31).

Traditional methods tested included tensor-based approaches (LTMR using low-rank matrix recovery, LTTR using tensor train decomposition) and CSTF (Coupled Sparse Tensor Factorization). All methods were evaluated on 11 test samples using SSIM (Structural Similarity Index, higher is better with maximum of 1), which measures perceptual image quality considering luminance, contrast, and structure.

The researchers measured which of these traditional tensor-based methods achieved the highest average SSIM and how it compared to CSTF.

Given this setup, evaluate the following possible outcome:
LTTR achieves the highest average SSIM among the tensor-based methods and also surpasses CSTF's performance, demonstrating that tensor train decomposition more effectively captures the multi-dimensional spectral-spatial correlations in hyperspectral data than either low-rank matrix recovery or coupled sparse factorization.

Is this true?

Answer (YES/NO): NO